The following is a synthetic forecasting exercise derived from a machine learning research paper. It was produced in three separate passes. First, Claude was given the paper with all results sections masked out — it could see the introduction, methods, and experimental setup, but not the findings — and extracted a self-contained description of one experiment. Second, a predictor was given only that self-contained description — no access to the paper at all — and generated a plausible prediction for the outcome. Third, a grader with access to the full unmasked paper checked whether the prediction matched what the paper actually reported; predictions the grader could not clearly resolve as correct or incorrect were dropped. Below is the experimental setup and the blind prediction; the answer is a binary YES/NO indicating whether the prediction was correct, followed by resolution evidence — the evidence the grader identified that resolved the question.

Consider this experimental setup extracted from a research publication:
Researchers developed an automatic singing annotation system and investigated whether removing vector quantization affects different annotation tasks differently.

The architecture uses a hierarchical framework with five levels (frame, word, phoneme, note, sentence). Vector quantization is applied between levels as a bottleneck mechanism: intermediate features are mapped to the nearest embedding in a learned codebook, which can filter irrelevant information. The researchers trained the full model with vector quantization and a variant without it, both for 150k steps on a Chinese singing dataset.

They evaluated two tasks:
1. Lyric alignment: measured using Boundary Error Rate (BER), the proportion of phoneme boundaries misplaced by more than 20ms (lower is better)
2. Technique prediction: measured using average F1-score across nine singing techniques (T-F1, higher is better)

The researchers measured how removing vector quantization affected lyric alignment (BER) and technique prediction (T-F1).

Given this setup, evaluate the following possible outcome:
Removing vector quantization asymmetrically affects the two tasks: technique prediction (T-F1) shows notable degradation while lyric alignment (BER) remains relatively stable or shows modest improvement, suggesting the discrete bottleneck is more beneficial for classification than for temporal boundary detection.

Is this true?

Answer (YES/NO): YES